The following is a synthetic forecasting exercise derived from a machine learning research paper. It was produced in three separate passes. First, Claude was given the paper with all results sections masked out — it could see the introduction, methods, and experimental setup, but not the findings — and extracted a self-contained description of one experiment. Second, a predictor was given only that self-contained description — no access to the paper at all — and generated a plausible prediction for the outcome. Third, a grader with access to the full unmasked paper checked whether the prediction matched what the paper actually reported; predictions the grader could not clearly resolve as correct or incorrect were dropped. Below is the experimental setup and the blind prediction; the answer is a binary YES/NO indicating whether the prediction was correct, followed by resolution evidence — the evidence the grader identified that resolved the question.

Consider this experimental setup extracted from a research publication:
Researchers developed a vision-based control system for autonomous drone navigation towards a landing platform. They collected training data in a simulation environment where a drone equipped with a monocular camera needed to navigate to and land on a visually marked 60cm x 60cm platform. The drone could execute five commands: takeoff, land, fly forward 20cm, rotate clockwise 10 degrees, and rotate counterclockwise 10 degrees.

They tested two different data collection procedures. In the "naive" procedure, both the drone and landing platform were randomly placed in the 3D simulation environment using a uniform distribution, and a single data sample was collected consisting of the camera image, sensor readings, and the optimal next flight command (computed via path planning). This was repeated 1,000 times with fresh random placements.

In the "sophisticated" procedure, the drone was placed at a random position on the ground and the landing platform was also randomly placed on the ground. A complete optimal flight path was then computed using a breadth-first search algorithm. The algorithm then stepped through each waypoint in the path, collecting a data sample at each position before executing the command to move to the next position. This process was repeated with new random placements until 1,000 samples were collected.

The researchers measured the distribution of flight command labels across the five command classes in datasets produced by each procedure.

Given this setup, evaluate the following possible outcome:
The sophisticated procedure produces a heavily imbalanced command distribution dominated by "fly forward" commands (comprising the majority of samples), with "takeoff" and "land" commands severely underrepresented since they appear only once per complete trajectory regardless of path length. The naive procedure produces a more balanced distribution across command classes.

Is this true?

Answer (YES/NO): NO